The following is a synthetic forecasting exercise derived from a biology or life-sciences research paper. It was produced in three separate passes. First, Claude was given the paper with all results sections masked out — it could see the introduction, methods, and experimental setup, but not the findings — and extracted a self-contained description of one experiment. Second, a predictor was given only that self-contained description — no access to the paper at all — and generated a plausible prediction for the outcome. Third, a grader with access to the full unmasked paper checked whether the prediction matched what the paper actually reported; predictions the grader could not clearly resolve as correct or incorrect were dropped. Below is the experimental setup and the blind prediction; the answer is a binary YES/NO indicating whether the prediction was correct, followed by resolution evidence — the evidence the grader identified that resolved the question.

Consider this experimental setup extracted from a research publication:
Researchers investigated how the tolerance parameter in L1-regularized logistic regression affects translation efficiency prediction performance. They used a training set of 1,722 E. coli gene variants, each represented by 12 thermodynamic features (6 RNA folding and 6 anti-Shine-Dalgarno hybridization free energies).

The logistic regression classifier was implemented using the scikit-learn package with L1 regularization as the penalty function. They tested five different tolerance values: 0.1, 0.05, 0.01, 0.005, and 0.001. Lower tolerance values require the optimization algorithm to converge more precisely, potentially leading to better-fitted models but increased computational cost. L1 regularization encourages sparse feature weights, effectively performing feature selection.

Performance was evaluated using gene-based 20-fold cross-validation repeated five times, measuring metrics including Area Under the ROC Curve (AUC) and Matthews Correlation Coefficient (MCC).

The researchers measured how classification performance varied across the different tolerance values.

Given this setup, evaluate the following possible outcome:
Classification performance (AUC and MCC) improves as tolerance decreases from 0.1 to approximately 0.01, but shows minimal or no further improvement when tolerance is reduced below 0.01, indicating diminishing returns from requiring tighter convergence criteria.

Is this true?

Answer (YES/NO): NO